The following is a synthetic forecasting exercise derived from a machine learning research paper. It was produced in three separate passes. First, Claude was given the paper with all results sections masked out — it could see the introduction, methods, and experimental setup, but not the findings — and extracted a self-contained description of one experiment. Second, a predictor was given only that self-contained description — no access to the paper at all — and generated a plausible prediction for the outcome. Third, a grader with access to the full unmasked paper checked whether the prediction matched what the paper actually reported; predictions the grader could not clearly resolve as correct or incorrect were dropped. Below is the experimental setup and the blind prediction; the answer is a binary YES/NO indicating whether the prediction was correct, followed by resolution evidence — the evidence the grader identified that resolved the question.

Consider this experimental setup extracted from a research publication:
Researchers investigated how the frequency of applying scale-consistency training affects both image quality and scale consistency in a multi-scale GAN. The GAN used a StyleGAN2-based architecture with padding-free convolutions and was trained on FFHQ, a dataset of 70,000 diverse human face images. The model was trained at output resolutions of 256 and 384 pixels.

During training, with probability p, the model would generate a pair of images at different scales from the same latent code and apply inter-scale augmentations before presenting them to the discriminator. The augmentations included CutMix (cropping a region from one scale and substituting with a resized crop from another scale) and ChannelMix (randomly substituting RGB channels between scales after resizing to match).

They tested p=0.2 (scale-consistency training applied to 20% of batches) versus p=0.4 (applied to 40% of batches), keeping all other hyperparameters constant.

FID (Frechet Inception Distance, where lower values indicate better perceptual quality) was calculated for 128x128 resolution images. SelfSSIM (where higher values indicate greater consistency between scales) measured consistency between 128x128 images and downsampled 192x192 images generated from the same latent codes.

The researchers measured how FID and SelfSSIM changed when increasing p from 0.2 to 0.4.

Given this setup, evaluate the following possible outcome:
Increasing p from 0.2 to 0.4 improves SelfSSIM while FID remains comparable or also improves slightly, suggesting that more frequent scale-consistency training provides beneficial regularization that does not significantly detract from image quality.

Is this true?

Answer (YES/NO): NO